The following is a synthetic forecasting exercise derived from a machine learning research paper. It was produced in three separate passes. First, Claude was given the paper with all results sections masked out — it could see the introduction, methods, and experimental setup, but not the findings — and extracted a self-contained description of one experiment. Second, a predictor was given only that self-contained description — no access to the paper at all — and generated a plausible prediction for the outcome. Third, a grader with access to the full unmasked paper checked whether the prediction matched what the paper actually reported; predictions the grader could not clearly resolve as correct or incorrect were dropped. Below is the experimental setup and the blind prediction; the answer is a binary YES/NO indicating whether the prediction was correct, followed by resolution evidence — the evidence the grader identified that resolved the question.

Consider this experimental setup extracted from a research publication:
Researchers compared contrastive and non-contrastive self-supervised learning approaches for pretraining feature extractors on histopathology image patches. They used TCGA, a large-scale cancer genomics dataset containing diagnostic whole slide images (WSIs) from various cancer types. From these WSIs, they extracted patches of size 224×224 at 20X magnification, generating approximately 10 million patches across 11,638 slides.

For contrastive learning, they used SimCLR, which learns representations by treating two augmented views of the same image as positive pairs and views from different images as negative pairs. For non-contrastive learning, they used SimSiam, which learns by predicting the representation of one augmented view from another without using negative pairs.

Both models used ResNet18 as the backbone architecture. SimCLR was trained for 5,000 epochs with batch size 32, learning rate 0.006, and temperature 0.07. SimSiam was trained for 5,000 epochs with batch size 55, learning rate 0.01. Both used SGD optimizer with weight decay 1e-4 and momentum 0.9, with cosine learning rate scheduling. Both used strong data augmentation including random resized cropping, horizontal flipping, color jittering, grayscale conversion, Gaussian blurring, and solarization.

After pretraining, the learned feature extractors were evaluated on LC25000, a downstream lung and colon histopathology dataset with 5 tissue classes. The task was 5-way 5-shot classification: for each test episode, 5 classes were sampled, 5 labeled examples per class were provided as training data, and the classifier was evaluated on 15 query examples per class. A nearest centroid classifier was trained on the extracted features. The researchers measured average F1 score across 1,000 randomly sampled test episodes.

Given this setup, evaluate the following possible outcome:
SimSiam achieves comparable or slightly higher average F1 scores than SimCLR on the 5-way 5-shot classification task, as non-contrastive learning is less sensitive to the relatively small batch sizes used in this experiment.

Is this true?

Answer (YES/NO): YES